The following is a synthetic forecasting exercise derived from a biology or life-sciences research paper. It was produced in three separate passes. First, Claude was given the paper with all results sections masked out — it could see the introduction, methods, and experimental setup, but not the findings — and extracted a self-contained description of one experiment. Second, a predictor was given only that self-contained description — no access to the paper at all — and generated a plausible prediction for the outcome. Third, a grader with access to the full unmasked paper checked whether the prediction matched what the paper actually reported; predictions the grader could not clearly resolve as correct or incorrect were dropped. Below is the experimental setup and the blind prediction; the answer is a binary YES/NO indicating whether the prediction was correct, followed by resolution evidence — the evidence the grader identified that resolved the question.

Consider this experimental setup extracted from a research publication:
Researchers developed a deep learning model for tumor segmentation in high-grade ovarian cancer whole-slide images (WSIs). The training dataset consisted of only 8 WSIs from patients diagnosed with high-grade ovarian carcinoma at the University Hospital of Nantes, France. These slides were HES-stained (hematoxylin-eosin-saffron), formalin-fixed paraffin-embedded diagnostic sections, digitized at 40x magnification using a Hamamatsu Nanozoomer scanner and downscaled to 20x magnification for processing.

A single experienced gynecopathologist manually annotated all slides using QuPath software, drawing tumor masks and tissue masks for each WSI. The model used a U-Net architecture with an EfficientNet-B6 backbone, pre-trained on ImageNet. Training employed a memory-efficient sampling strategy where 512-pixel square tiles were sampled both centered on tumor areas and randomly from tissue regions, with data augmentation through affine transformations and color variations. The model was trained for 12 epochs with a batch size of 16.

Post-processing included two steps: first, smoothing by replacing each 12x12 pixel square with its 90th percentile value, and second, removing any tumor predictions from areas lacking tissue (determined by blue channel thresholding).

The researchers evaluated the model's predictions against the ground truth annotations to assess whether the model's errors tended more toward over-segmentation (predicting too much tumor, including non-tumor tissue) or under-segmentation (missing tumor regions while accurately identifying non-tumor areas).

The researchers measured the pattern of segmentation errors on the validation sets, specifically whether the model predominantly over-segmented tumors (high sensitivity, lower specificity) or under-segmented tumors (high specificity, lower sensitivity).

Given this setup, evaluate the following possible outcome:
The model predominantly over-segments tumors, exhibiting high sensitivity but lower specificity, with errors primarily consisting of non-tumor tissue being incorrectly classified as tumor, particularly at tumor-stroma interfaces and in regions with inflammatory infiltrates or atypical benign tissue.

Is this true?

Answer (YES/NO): NO